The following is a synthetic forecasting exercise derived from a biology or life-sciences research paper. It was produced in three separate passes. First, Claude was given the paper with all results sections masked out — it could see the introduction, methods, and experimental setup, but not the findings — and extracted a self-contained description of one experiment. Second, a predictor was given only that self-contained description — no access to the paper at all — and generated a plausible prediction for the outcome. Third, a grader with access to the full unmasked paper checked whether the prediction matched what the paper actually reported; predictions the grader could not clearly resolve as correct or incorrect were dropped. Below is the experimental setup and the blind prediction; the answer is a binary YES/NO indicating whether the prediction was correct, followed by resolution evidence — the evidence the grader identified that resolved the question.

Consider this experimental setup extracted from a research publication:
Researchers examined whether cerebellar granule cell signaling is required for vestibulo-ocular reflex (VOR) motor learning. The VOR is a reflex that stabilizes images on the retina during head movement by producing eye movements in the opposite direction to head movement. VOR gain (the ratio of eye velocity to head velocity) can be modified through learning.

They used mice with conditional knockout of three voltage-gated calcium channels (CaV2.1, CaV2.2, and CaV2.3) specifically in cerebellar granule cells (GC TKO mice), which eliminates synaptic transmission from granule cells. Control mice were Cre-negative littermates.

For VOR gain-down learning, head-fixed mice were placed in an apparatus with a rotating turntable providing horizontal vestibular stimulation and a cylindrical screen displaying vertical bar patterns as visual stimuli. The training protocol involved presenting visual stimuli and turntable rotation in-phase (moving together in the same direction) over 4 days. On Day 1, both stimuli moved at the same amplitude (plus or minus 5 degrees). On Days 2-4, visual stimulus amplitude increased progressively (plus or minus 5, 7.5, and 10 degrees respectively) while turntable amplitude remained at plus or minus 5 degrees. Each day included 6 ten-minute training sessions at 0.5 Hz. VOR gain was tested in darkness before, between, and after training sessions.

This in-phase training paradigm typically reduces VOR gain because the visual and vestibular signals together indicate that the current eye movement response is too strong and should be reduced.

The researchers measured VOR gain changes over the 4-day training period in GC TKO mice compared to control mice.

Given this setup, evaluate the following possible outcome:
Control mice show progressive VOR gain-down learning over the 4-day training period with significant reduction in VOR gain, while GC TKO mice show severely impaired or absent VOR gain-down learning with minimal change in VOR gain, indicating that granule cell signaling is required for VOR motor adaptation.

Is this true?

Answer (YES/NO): YES